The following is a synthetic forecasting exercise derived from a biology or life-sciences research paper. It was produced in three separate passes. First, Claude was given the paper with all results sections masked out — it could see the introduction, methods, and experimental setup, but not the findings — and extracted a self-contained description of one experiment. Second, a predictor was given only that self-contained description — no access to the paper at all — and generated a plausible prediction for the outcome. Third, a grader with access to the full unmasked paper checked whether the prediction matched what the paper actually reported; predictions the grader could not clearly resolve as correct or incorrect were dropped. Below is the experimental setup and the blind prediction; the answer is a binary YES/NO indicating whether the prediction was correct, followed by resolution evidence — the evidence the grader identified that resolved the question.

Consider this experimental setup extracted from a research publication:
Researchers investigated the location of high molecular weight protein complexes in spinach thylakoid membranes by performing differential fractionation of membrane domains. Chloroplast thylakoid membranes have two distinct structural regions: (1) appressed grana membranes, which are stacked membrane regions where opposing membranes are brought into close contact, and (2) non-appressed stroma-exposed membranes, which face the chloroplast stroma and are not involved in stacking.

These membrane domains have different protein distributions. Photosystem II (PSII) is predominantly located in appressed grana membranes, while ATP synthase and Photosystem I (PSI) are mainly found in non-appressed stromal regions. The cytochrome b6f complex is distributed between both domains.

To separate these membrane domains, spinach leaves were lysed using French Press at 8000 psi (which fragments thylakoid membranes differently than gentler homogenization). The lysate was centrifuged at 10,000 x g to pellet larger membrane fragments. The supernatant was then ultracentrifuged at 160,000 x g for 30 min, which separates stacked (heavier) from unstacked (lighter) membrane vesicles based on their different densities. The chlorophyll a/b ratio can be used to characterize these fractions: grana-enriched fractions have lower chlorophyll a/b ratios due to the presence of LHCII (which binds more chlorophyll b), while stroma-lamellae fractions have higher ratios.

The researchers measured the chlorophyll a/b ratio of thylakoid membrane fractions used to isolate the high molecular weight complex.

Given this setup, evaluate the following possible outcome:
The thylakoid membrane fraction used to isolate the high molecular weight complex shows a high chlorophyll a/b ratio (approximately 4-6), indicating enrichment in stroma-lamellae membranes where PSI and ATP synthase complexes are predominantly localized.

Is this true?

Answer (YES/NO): YES